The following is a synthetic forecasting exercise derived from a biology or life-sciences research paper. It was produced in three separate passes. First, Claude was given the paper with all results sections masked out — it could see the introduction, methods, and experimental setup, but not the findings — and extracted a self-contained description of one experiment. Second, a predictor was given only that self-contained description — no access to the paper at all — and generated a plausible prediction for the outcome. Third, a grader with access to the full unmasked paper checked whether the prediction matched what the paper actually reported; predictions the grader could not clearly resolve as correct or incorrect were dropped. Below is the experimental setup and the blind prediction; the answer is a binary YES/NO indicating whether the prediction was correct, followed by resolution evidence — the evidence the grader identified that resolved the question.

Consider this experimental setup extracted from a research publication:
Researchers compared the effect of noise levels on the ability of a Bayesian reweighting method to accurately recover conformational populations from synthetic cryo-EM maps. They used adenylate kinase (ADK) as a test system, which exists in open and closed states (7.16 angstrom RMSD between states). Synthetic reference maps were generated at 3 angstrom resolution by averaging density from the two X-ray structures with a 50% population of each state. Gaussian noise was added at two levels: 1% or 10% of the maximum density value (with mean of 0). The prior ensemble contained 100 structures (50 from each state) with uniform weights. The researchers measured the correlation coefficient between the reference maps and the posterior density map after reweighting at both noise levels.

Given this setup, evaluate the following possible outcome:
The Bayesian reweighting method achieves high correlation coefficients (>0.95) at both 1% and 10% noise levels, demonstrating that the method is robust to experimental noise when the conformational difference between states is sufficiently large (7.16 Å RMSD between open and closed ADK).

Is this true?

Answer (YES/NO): NO